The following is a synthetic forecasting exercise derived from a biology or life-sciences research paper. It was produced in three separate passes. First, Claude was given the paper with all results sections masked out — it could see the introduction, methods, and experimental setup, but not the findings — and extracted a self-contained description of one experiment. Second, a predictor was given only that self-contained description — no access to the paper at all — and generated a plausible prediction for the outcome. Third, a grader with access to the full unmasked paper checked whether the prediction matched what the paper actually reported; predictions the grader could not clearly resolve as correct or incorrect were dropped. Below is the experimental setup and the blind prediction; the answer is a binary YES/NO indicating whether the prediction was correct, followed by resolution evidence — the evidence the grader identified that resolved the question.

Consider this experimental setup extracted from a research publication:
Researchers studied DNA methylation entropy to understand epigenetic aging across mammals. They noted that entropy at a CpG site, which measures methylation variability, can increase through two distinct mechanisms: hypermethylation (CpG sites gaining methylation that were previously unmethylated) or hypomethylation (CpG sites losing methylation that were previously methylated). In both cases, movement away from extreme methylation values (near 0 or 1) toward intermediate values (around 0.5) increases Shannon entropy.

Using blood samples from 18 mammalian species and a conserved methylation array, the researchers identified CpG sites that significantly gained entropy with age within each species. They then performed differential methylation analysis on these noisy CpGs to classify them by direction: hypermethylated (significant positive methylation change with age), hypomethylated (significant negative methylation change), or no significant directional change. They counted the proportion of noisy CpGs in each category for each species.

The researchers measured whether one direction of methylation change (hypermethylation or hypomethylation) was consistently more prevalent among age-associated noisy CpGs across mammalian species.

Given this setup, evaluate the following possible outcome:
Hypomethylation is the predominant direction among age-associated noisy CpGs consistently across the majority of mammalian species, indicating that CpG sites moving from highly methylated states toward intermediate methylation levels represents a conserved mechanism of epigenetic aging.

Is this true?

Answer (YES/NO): YES